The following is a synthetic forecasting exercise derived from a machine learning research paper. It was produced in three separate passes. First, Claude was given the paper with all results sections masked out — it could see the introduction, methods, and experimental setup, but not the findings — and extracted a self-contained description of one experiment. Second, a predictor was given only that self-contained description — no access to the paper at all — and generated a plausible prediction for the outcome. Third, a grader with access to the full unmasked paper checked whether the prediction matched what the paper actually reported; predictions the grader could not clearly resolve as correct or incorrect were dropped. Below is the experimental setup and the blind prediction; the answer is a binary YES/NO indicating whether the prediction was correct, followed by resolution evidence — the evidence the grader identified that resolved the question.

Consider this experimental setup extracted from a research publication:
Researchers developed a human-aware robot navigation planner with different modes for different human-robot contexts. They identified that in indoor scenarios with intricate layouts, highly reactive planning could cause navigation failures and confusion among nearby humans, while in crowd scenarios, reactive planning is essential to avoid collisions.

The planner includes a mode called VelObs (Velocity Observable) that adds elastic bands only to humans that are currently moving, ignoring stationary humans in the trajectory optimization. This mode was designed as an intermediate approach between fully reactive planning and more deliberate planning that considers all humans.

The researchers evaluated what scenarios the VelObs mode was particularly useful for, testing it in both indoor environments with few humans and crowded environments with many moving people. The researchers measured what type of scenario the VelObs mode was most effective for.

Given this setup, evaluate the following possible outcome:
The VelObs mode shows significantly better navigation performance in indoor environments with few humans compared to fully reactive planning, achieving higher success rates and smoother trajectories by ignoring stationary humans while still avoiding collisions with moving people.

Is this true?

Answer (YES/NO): NO